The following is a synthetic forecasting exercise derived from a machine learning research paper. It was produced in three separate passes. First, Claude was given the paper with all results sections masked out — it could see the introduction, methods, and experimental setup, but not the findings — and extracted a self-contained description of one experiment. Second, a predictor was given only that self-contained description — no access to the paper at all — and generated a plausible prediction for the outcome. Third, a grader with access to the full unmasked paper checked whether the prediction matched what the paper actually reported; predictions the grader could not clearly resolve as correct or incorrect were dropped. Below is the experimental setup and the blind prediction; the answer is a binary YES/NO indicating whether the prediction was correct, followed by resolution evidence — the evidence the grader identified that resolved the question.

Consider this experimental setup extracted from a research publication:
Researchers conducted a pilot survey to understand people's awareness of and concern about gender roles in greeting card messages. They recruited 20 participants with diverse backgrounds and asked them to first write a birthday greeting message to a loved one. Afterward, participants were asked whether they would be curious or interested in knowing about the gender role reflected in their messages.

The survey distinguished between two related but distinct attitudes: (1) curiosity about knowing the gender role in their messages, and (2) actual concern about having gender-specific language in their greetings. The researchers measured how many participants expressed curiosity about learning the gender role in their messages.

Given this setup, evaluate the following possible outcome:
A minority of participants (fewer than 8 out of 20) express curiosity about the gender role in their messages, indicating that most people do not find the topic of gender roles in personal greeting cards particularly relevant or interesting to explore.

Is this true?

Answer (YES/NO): NO